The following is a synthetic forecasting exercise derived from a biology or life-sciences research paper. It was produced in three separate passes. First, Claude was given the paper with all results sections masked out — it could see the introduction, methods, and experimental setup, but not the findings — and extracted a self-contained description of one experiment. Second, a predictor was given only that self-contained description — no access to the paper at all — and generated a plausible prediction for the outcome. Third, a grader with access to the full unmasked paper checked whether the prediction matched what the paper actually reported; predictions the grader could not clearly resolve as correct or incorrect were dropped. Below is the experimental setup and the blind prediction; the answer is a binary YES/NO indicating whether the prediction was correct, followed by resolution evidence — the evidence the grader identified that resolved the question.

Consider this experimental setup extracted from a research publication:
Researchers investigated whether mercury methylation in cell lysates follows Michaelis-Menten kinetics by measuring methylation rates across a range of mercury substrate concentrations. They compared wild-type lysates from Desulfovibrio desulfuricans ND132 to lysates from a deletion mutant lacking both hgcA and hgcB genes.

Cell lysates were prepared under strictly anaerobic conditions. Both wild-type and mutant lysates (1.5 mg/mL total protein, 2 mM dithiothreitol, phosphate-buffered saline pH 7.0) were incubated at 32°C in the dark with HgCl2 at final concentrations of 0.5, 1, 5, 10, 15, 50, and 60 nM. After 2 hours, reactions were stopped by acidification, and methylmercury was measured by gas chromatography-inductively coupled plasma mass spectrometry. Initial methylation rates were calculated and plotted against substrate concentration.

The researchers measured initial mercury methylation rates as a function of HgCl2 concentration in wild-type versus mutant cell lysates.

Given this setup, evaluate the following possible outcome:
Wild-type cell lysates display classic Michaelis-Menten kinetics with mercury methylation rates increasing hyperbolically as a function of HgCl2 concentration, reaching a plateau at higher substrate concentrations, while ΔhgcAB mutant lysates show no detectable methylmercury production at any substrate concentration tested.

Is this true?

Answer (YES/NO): YES